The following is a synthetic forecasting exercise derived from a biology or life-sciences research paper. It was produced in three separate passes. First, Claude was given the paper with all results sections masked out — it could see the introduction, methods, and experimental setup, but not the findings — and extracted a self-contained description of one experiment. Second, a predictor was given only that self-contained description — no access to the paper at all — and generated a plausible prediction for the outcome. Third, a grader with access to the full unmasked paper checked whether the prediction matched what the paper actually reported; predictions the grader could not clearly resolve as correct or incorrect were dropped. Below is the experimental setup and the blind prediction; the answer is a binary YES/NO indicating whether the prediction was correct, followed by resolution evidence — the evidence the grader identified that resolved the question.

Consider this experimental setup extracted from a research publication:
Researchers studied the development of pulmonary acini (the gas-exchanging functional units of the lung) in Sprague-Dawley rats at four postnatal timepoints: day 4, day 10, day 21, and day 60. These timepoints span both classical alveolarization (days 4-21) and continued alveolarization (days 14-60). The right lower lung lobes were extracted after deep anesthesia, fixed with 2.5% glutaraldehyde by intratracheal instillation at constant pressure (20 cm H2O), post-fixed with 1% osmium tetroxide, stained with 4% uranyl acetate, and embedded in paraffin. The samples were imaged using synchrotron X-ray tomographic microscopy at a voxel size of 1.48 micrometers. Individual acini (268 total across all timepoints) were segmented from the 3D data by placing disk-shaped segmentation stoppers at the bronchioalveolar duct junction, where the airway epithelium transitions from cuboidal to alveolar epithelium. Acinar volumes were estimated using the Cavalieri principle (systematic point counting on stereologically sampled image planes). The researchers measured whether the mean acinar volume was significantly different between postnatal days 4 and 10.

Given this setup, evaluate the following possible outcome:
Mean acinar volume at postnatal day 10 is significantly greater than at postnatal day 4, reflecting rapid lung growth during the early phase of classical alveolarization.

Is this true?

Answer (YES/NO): NO